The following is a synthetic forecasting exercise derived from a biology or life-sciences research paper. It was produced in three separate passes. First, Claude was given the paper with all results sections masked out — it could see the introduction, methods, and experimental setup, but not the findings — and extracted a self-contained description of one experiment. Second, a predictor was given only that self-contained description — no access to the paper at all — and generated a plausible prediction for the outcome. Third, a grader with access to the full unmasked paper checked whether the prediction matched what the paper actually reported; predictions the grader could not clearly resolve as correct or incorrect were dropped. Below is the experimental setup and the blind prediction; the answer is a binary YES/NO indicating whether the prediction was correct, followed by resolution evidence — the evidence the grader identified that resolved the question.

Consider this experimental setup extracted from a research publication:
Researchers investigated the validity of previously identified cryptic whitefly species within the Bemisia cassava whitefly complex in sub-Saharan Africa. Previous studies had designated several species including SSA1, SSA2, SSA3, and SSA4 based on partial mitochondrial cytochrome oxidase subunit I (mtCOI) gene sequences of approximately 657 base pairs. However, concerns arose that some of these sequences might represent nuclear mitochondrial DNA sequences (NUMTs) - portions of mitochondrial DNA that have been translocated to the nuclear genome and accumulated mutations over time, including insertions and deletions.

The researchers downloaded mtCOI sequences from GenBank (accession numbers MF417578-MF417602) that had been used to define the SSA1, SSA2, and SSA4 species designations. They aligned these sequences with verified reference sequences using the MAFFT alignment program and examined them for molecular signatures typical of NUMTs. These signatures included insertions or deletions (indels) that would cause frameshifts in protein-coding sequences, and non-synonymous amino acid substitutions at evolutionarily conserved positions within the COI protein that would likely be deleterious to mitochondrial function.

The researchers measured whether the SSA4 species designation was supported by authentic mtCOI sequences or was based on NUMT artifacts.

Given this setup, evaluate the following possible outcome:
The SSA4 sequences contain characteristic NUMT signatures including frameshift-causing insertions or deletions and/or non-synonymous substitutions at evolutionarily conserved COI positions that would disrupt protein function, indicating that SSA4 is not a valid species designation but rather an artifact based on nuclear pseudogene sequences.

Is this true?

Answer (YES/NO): YES